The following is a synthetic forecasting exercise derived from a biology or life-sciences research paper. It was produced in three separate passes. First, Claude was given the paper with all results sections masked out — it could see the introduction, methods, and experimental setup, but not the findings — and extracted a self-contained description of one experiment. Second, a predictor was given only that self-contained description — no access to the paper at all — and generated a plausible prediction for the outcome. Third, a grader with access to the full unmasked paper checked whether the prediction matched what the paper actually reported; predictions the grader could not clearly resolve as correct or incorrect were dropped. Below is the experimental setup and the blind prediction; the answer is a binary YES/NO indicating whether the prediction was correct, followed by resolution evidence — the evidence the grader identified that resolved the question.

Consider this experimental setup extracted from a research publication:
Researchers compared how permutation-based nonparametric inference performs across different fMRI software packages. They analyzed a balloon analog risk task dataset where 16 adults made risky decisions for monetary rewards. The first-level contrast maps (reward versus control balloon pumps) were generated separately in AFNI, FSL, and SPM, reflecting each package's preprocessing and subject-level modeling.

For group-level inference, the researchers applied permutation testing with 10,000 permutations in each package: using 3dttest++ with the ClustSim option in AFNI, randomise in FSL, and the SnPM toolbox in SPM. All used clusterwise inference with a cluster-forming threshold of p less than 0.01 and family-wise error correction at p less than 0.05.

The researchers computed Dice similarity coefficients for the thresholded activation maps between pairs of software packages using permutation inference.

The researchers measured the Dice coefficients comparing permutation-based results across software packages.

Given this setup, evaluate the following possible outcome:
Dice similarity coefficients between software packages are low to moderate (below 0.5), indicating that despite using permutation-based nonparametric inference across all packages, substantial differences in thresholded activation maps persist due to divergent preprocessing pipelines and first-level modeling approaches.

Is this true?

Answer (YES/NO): YES